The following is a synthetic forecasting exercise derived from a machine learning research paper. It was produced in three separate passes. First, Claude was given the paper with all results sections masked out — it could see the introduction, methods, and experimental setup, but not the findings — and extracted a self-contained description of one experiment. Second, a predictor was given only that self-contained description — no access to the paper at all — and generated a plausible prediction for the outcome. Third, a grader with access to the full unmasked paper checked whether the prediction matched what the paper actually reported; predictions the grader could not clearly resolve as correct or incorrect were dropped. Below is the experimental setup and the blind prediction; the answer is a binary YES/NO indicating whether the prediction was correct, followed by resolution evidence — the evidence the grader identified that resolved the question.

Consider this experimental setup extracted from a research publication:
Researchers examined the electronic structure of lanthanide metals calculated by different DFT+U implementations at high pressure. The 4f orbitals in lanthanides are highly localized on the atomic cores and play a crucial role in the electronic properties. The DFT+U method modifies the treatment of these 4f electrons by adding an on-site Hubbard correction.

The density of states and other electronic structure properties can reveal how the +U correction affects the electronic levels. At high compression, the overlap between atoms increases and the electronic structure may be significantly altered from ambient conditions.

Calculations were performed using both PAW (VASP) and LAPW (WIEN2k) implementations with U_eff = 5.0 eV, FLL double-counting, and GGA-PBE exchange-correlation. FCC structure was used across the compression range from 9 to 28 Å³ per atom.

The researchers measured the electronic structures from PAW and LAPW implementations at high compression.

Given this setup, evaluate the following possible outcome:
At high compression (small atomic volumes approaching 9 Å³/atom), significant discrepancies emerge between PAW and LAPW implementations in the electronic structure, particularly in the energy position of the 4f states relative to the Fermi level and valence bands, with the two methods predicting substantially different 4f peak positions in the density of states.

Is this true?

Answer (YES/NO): NO